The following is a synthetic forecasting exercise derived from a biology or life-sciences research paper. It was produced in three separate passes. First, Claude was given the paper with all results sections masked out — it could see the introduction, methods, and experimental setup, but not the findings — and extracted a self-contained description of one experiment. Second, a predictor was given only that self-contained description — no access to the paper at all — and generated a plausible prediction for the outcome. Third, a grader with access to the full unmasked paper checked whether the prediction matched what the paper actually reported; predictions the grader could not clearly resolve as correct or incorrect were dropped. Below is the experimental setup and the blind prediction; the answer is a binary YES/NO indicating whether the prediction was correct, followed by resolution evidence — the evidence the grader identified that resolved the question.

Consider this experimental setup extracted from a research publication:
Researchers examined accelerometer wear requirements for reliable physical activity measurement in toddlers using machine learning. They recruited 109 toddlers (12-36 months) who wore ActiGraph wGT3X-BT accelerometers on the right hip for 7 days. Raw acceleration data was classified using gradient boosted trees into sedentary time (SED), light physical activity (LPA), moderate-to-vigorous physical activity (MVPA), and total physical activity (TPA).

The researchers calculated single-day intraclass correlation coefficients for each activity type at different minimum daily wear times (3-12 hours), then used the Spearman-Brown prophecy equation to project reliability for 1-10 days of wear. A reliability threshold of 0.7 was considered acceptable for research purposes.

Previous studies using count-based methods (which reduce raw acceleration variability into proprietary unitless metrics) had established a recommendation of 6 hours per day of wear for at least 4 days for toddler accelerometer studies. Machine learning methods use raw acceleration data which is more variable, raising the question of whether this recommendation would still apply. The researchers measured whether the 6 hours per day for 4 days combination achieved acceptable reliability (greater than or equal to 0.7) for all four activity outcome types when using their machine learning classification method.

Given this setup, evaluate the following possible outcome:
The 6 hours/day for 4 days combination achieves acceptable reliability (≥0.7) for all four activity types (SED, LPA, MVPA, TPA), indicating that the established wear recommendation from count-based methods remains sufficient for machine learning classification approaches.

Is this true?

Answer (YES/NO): YES